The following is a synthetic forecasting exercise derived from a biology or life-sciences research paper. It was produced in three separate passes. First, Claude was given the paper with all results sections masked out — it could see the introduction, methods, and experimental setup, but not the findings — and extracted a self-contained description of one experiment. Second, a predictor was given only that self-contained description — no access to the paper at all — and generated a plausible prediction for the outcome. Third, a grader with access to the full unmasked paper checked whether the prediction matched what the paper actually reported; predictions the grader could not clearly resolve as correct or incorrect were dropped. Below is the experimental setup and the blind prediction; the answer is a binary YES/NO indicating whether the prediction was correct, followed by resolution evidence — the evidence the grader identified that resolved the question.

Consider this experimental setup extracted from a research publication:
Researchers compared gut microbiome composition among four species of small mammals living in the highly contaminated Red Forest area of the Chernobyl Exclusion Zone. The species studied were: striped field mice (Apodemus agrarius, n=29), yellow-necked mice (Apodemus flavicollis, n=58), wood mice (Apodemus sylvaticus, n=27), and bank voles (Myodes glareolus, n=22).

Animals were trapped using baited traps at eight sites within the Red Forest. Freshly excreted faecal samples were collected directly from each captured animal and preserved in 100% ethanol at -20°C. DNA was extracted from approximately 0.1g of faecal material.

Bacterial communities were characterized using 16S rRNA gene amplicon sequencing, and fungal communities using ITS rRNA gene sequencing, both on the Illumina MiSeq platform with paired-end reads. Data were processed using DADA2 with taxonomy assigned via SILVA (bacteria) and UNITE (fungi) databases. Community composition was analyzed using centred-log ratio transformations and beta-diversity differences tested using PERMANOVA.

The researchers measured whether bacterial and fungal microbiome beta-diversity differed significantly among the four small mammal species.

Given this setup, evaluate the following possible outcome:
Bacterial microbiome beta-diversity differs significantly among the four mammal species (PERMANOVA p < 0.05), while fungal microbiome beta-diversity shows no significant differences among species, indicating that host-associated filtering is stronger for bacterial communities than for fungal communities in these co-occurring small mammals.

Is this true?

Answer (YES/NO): NO